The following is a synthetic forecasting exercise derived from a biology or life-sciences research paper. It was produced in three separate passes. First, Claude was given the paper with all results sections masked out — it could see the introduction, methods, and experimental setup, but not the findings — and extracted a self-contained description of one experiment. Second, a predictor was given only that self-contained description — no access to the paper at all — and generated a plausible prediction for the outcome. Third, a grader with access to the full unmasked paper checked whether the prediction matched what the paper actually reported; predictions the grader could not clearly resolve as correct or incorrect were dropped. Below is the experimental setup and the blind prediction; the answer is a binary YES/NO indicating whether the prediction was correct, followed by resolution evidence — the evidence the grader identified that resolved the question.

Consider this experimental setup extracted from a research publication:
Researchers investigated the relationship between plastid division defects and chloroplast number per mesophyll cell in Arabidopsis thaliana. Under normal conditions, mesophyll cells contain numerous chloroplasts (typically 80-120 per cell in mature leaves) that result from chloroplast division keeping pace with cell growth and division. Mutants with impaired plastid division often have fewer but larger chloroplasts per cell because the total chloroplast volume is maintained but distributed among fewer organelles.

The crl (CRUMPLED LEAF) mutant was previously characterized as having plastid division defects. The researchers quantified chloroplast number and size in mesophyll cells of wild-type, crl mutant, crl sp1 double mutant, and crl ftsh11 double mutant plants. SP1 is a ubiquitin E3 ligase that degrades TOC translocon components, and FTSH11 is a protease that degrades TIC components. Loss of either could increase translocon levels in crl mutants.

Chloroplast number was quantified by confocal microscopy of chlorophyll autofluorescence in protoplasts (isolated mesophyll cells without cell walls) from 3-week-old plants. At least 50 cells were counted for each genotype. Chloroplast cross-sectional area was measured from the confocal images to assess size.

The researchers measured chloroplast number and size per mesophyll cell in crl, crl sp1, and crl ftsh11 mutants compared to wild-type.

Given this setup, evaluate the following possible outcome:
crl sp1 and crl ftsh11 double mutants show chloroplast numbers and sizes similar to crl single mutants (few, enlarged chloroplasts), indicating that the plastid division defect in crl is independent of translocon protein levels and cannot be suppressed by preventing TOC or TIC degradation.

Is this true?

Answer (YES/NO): NO